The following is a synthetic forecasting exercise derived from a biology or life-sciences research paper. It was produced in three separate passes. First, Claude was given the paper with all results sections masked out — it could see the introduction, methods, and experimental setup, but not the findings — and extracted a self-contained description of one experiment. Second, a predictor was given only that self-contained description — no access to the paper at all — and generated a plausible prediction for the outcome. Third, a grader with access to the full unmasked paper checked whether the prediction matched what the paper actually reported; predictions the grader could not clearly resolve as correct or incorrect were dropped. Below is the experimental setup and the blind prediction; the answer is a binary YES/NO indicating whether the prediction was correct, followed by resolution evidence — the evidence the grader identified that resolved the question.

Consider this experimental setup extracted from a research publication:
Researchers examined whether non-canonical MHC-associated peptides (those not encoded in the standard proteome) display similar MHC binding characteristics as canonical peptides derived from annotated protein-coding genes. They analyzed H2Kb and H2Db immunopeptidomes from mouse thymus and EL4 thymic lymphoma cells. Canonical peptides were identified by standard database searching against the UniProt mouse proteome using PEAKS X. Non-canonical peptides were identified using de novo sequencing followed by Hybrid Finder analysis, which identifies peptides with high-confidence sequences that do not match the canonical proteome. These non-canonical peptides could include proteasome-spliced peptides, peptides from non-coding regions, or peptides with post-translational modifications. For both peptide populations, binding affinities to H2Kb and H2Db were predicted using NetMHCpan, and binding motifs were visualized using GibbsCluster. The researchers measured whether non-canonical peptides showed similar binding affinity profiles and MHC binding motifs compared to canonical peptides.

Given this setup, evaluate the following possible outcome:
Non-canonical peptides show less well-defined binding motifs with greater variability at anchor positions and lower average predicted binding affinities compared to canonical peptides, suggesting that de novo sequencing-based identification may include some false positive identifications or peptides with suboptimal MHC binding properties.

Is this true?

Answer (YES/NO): NO